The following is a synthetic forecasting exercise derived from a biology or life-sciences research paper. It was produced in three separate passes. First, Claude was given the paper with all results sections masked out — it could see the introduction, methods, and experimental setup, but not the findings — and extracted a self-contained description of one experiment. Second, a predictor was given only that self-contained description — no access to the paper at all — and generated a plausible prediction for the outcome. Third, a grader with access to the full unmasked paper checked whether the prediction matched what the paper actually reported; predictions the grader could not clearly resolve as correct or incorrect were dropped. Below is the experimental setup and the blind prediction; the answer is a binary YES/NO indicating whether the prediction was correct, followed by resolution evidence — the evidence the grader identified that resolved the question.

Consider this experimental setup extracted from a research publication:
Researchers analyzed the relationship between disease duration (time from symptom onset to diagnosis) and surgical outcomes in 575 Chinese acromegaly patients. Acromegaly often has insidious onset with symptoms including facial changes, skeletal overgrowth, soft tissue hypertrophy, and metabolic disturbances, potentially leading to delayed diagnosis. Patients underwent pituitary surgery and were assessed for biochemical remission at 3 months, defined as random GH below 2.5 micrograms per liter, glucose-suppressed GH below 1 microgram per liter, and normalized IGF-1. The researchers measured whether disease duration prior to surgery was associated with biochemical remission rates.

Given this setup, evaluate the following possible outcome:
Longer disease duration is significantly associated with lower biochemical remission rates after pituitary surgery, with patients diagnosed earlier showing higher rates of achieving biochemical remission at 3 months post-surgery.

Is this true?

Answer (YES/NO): NO